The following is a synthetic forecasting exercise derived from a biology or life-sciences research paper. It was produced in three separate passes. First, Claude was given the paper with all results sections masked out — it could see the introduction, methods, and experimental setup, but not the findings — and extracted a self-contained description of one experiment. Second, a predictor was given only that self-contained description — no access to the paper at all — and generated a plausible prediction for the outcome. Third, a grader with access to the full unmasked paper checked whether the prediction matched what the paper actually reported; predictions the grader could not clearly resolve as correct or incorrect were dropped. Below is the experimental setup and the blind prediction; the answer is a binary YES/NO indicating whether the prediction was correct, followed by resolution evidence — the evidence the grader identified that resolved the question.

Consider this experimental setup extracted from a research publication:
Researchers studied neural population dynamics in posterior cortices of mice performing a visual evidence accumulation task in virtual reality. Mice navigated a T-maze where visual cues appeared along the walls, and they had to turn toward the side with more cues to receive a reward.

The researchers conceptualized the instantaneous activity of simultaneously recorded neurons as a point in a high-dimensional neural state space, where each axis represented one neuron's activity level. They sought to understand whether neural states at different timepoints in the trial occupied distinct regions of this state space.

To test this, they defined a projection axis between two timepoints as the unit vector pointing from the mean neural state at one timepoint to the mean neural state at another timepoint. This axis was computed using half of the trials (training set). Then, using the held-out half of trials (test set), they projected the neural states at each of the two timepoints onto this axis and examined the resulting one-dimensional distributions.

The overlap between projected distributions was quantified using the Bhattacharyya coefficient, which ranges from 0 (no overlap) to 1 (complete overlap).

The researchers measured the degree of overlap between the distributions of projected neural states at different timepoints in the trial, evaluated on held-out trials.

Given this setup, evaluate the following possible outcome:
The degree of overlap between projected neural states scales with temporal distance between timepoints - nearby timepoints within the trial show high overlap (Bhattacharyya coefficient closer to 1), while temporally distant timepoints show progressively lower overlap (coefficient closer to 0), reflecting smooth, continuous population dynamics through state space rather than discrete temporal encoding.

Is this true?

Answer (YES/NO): YES